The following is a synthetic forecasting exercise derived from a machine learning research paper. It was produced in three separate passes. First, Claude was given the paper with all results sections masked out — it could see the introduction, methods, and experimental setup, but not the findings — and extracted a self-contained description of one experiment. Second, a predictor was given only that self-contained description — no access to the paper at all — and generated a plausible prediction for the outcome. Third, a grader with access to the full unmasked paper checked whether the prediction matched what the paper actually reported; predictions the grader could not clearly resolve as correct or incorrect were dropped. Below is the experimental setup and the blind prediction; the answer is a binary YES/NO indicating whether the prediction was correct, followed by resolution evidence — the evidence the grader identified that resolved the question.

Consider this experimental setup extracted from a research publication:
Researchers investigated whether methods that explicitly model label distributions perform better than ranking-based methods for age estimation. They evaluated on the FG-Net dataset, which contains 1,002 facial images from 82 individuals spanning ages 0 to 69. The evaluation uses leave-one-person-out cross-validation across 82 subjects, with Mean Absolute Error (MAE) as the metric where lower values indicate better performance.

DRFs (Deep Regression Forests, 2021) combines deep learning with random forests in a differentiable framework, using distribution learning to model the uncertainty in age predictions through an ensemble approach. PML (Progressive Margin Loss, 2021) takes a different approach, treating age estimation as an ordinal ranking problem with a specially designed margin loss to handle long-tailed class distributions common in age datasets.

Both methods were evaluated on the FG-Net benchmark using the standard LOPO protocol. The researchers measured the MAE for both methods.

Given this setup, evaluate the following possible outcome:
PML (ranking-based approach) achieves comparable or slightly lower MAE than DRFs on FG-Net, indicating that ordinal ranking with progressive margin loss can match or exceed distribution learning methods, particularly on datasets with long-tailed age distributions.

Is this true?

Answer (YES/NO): NO